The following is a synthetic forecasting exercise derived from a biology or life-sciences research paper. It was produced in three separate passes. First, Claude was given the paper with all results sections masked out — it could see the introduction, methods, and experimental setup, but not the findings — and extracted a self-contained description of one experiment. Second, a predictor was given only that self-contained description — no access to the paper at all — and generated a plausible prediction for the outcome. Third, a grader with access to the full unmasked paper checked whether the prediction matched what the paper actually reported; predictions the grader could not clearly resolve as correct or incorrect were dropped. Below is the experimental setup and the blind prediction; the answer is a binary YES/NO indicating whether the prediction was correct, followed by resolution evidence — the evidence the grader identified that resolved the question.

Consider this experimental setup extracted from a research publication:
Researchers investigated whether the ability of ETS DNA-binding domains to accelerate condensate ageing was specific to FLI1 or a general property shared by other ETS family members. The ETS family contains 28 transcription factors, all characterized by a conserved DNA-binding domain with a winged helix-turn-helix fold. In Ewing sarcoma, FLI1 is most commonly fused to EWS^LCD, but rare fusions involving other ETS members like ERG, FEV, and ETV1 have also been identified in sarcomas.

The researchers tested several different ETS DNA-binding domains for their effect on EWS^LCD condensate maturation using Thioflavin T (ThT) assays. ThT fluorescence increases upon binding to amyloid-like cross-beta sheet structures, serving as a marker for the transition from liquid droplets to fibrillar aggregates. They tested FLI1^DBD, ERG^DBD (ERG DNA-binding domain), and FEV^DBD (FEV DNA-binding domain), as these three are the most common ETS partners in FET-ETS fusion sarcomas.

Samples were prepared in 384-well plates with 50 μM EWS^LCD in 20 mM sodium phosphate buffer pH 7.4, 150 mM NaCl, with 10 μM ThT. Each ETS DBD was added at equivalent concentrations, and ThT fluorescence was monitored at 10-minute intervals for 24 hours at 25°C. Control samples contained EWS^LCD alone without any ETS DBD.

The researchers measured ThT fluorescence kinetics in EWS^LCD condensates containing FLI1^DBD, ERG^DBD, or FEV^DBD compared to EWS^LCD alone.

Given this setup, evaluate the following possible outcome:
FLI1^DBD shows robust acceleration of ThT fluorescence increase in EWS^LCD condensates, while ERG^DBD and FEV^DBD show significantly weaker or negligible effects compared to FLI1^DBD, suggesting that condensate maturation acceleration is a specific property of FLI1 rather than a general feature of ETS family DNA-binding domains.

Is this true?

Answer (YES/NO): NO